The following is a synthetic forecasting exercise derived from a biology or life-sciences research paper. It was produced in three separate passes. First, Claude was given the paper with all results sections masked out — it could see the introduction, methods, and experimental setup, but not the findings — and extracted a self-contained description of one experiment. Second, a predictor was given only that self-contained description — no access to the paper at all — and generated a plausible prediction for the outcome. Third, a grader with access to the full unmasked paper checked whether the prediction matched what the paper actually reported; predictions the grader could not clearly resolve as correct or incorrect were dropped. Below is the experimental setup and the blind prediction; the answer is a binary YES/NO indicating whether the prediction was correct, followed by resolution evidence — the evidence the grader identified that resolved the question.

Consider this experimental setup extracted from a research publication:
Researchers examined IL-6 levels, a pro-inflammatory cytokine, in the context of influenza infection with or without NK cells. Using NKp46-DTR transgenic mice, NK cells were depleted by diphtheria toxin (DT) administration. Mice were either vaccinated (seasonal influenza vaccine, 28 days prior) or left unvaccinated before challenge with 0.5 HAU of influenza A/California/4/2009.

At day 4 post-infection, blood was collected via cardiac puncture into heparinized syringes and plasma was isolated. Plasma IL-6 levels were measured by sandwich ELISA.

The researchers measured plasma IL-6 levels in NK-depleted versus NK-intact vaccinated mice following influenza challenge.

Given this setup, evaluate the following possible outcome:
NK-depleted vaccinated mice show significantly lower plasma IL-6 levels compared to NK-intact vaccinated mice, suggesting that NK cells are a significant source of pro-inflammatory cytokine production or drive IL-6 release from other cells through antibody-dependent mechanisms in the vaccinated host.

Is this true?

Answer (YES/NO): NO